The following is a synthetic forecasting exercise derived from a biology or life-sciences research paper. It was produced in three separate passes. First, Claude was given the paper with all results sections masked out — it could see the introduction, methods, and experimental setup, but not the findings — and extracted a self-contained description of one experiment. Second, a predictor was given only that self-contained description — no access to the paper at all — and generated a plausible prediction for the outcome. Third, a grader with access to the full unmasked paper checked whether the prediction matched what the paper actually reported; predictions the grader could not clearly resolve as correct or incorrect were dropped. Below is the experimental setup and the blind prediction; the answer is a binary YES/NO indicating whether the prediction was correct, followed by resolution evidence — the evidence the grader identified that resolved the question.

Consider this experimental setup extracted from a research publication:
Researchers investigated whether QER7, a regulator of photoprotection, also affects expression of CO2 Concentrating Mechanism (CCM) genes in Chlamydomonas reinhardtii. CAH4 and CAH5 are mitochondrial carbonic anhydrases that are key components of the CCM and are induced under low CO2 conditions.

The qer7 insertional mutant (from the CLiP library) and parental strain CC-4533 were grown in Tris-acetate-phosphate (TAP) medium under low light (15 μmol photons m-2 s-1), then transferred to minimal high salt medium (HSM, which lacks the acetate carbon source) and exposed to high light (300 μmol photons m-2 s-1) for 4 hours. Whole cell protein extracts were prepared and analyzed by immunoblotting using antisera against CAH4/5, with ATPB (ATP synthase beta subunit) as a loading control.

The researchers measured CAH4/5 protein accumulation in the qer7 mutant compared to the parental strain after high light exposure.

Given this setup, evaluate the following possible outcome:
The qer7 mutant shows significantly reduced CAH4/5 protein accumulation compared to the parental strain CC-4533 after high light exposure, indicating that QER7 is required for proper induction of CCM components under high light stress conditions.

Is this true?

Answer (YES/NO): NO